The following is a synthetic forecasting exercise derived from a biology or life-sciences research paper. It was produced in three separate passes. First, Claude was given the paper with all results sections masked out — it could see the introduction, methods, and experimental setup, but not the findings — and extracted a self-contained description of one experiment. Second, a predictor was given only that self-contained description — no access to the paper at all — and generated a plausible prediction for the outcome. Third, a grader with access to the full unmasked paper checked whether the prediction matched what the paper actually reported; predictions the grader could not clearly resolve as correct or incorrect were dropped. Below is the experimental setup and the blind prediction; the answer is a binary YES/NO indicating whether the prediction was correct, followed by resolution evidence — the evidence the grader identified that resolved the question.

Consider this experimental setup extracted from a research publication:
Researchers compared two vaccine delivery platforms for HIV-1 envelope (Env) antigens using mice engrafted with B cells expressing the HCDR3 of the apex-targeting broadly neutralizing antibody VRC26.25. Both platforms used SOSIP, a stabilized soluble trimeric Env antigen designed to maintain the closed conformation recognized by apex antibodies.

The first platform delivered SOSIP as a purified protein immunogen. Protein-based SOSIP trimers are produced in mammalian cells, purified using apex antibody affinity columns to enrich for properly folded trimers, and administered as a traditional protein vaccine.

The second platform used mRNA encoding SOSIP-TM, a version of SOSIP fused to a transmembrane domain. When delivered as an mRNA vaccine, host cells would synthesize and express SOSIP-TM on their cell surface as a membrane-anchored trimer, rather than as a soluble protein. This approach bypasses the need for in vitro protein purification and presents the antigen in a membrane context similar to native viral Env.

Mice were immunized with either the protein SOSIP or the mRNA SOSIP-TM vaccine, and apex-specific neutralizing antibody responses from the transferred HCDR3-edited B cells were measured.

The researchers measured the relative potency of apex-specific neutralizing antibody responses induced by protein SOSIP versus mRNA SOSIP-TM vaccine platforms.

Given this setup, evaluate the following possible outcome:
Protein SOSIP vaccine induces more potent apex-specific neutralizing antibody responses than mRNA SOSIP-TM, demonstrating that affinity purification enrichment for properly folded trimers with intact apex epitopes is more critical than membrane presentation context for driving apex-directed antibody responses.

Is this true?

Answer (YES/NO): NO